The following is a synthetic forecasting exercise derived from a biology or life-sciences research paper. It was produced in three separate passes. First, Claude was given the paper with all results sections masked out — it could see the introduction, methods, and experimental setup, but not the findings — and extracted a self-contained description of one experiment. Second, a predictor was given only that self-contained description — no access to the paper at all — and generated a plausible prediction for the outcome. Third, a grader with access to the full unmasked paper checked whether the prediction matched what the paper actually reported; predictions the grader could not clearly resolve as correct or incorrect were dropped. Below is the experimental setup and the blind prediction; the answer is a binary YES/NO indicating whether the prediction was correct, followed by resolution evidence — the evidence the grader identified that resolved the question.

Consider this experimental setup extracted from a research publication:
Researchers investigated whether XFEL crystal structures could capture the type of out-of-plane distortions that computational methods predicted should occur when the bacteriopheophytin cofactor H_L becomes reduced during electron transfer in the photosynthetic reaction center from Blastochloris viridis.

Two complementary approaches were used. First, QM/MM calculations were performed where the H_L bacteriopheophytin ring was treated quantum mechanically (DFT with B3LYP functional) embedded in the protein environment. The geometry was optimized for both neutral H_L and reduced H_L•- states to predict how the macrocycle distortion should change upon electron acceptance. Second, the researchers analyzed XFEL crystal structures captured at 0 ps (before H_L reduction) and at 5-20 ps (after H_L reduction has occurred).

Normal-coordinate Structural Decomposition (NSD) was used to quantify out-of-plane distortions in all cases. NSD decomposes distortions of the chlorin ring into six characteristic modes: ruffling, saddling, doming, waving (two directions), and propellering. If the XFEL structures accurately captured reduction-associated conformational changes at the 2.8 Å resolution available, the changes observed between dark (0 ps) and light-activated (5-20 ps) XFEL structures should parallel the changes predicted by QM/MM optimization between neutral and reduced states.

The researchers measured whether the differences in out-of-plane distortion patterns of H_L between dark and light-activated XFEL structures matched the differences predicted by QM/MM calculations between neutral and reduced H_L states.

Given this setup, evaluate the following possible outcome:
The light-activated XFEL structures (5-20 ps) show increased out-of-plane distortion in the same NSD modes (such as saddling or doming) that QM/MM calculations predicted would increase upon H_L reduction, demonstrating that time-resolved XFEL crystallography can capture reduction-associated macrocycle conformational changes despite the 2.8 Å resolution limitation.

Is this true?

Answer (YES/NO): NO